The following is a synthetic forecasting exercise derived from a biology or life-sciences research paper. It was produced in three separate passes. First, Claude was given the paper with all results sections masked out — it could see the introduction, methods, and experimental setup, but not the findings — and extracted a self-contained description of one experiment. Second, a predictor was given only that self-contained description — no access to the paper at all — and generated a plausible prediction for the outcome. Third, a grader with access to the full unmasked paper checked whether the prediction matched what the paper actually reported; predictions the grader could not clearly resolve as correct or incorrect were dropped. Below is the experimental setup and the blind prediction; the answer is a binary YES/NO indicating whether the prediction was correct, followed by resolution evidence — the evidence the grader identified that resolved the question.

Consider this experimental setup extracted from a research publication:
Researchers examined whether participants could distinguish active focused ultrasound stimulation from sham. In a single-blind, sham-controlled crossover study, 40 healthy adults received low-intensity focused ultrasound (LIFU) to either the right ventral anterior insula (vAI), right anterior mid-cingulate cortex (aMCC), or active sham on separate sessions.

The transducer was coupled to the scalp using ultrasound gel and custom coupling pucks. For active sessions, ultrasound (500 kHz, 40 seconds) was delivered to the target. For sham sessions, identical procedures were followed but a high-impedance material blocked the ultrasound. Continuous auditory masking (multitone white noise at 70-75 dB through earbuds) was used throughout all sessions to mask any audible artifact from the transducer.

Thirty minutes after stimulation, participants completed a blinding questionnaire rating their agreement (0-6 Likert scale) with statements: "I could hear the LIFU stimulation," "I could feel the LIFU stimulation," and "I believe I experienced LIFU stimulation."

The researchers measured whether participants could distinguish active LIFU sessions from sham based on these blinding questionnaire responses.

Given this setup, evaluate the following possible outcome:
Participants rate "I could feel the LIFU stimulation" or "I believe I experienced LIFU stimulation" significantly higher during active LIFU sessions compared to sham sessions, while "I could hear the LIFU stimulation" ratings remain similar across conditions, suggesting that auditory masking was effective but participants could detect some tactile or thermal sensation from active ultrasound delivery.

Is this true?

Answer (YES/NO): NO